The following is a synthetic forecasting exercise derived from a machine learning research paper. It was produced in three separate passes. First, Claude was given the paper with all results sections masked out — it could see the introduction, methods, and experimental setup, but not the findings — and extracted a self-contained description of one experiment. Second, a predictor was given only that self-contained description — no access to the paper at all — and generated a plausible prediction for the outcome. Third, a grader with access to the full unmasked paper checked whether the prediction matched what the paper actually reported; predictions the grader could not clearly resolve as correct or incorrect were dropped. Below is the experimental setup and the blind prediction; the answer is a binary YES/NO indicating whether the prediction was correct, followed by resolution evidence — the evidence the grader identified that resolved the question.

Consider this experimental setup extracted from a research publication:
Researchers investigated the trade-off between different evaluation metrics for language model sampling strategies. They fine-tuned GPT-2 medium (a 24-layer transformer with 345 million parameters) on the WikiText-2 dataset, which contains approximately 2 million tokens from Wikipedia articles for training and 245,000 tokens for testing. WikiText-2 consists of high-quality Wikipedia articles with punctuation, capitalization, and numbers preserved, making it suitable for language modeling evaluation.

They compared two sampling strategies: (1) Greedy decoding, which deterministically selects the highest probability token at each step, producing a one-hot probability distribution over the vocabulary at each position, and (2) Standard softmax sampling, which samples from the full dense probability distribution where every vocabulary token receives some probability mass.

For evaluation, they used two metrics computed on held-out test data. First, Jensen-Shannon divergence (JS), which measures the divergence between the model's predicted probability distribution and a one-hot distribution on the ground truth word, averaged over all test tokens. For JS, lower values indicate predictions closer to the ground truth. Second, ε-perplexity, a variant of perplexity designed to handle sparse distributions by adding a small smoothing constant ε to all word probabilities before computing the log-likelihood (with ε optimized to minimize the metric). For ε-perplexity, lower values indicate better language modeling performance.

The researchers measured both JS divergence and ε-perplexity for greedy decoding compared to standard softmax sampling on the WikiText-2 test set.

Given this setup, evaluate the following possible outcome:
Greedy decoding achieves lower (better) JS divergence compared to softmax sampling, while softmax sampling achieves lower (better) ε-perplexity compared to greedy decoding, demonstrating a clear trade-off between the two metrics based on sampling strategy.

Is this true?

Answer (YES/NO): YES